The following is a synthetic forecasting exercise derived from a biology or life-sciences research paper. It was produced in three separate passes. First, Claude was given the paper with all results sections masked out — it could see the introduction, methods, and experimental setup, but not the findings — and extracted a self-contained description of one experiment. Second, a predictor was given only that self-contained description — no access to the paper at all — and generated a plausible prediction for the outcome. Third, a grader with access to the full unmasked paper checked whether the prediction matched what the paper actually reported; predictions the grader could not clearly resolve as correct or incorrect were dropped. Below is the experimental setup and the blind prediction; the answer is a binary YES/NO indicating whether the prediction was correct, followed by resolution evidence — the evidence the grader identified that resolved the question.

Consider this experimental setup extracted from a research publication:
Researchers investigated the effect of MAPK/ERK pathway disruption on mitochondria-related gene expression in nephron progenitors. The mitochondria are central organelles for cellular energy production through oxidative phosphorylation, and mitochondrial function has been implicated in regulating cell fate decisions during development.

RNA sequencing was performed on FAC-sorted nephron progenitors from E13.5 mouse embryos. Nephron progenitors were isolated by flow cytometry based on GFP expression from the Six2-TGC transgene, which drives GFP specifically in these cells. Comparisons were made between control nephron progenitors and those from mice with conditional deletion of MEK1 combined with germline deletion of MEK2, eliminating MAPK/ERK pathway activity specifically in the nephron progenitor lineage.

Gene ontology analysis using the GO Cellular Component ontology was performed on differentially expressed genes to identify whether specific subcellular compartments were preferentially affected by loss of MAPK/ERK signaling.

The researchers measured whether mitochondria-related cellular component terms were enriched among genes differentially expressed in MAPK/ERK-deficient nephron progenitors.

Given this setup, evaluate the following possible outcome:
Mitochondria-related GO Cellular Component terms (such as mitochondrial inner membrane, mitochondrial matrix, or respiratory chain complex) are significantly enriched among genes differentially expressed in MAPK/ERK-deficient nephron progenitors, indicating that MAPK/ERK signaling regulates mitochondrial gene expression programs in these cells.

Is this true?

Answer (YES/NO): YES